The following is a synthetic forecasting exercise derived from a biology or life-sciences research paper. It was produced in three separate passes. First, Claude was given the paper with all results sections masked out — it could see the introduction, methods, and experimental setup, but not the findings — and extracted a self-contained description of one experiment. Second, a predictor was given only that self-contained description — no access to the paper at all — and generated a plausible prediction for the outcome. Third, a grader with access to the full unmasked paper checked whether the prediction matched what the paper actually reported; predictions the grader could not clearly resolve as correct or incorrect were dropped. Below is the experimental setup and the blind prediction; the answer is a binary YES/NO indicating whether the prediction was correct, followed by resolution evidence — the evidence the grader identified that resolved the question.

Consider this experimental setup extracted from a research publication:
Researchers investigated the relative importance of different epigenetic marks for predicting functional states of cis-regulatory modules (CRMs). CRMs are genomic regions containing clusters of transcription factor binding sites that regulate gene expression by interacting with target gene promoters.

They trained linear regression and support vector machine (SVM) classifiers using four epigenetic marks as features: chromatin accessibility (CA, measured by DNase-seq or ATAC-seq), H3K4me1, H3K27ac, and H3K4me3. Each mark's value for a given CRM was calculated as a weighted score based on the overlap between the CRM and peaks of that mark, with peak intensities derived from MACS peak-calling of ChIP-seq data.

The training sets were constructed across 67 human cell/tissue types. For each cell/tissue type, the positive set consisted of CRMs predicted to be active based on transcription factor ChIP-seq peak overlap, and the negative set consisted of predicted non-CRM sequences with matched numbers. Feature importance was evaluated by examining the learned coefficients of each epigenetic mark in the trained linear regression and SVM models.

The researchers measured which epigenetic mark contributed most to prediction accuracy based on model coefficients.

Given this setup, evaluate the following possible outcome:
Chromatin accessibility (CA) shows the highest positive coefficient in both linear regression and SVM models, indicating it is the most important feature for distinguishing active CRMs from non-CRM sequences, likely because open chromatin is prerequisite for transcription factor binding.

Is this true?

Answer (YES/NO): YES